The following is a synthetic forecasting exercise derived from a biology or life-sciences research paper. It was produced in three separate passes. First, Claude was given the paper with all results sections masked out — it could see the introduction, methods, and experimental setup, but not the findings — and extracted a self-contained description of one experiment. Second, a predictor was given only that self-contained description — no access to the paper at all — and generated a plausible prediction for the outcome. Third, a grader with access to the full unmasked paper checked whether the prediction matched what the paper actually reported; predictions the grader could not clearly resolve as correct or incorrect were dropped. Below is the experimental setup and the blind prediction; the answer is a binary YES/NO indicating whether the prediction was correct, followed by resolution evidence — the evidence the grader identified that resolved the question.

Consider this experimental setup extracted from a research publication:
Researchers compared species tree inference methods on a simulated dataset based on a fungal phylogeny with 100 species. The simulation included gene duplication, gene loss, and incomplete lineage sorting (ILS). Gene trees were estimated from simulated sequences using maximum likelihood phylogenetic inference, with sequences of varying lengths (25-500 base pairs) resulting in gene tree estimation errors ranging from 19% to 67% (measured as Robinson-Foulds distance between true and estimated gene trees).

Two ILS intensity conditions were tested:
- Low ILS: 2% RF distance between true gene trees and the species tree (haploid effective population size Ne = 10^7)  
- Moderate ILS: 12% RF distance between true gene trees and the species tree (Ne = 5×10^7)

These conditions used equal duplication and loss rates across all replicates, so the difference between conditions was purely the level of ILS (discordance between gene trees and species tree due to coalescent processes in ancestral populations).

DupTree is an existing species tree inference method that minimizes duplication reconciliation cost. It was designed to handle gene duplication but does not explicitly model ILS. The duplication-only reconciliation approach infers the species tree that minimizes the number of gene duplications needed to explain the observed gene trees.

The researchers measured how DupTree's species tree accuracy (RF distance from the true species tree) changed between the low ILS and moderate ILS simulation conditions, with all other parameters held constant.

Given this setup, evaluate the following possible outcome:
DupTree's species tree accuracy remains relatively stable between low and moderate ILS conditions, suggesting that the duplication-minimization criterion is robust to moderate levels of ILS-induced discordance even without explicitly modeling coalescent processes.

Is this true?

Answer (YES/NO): YES